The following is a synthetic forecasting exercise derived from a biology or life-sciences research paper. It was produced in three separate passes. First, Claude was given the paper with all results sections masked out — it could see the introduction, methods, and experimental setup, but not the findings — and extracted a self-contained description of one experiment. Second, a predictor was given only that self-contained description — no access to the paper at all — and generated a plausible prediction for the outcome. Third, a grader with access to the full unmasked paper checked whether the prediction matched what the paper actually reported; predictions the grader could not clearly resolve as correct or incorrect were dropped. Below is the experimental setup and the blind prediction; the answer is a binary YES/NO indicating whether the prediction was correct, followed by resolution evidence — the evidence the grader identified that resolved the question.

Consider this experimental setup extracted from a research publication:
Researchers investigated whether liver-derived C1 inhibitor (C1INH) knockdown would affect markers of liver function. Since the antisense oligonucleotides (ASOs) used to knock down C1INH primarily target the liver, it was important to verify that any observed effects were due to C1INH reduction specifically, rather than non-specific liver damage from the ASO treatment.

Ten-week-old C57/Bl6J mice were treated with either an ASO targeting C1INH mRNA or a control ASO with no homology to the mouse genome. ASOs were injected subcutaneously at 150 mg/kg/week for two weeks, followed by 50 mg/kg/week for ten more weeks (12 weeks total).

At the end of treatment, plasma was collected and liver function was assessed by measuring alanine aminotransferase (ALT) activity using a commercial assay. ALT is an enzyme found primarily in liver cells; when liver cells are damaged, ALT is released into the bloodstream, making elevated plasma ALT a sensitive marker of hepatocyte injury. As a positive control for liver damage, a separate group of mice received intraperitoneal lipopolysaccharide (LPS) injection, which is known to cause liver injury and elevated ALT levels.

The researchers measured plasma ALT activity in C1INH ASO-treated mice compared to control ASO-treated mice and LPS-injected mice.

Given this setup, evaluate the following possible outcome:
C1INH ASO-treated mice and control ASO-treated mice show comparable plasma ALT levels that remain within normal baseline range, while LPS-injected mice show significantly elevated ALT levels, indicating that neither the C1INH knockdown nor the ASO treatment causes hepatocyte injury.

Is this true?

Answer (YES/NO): YES